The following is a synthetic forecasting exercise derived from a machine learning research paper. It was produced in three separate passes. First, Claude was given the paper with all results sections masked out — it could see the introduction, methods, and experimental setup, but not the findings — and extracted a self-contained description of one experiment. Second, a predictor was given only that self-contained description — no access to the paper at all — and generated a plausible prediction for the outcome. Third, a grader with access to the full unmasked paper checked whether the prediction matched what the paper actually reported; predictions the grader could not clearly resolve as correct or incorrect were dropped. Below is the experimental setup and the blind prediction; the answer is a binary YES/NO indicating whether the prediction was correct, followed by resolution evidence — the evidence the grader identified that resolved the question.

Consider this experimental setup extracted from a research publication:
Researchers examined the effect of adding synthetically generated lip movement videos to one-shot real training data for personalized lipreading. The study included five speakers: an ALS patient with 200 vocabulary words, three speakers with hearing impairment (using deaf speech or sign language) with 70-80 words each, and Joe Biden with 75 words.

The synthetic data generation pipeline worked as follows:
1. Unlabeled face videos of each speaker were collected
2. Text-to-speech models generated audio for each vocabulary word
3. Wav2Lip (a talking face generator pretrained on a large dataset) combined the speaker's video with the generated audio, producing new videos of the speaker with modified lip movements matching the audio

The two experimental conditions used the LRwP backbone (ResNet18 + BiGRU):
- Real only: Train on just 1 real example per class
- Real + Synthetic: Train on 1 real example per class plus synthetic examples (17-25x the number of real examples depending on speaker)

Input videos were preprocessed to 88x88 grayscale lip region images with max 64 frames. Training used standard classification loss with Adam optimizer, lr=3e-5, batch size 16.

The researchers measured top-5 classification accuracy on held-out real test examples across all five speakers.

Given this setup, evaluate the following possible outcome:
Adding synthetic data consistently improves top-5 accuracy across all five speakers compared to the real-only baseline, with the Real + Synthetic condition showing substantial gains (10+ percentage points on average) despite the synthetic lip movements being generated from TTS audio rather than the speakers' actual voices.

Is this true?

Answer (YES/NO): NO